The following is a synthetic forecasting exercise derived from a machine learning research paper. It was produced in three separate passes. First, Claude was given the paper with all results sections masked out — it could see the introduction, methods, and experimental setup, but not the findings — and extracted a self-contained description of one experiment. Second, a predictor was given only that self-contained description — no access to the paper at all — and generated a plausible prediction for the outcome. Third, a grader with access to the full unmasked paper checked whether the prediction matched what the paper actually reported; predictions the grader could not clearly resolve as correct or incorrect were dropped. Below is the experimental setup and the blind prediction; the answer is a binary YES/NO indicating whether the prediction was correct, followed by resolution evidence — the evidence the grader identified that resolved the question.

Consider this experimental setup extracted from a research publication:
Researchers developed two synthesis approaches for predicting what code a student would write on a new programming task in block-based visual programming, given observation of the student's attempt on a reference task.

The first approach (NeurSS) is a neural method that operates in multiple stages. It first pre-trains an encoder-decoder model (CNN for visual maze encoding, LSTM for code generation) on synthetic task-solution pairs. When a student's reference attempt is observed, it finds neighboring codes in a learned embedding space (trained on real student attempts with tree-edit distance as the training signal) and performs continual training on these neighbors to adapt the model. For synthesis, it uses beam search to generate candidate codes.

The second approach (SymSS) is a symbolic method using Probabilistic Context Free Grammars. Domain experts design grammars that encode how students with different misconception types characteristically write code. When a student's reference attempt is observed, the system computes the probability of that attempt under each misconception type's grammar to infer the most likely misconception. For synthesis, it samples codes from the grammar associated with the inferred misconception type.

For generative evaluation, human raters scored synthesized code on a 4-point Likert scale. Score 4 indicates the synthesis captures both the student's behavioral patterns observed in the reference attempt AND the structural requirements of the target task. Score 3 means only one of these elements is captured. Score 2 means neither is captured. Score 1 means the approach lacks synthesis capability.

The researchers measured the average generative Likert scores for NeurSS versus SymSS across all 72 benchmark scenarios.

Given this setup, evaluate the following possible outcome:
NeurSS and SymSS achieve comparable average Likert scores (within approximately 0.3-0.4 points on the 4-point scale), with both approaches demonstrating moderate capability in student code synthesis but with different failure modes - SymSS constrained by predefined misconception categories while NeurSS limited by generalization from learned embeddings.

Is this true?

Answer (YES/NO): NO